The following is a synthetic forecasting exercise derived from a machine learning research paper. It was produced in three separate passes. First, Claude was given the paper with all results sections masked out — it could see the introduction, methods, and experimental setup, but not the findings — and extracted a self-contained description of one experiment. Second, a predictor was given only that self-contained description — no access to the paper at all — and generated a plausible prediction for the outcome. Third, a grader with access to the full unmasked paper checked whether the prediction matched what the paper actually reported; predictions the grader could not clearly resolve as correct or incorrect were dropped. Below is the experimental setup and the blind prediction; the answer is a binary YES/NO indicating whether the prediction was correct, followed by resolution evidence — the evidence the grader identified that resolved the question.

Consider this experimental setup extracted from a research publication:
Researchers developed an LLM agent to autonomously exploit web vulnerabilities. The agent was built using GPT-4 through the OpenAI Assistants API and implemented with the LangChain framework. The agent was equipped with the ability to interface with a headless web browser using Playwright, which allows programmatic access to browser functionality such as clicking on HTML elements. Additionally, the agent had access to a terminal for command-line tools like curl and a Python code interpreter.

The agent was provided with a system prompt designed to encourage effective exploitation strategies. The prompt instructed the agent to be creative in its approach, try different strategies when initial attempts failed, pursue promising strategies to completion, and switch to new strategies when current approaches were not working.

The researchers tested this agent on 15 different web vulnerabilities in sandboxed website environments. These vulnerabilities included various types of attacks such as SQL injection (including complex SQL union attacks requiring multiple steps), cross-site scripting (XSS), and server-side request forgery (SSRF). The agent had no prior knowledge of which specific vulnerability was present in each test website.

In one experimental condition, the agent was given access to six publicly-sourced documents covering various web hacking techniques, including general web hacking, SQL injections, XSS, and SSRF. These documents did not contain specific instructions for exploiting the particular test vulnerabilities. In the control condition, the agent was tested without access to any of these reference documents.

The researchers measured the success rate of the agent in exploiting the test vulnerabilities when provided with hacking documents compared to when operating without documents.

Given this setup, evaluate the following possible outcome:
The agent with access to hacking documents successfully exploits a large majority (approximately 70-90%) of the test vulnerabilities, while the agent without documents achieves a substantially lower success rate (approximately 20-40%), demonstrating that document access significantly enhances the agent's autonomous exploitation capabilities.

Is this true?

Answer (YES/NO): NO